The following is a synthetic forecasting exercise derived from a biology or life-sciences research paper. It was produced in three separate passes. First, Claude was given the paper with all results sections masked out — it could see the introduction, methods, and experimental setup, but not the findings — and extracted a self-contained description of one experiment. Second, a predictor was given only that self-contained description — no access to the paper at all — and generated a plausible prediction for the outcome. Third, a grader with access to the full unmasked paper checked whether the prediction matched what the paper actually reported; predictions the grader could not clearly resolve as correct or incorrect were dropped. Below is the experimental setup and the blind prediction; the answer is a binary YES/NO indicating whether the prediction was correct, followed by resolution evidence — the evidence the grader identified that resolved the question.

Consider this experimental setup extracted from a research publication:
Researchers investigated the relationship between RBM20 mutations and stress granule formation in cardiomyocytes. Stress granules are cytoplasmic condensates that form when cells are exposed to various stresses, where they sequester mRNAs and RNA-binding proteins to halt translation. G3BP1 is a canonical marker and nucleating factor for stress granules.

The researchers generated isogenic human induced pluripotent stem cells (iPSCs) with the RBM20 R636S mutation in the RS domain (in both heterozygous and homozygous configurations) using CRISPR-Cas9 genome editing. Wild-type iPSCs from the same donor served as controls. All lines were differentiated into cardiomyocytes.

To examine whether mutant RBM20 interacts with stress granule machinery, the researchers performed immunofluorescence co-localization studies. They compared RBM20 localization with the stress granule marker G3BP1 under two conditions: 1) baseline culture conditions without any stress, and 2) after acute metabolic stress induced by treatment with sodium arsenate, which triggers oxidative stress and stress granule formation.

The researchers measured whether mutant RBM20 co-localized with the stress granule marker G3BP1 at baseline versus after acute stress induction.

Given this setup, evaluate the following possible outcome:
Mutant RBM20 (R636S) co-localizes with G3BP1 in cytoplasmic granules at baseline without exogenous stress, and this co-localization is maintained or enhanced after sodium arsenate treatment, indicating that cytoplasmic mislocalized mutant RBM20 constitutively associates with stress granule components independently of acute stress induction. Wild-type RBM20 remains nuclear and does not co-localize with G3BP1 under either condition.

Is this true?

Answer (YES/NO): NO